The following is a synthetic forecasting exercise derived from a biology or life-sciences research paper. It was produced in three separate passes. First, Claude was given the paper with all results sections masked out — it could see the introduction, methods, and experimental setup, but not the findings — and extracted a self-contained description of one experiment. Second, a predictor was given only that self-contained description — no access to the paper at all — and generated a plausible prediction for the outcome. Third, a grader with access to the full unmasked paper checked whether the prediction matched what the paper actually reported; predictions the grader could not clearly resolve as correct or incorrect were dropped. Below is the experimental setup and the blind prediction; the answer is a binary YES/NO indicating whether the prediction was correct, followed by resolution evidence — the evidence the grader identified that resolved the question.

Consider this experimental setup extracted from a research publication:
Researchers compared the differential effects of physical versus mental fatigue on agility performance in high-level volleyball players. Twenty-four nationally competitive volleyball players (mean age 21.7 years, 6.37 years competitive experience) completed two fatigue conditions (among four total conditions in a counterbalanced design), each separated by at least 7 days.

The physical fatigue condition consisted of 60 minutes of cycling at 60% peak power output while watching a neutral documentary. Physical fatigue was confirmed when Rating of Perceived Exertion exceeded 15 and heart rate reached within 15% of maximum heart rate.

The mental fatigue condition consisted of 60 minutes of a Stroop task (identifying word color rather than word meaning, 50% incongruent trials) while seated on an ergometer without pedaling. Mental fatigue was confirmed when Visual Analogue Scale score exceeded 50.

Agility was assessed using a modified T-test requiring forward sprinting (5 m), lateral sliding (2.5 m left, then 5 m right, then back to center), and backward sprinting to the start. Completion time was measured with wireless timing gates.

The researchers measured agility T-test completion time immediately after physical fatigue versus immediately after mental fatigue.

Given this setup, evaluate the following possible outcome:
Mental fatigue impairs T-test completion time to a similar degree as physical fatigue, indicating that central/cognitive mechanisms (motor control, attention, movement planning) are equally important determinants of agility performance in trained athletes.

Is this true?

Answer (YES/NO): NO